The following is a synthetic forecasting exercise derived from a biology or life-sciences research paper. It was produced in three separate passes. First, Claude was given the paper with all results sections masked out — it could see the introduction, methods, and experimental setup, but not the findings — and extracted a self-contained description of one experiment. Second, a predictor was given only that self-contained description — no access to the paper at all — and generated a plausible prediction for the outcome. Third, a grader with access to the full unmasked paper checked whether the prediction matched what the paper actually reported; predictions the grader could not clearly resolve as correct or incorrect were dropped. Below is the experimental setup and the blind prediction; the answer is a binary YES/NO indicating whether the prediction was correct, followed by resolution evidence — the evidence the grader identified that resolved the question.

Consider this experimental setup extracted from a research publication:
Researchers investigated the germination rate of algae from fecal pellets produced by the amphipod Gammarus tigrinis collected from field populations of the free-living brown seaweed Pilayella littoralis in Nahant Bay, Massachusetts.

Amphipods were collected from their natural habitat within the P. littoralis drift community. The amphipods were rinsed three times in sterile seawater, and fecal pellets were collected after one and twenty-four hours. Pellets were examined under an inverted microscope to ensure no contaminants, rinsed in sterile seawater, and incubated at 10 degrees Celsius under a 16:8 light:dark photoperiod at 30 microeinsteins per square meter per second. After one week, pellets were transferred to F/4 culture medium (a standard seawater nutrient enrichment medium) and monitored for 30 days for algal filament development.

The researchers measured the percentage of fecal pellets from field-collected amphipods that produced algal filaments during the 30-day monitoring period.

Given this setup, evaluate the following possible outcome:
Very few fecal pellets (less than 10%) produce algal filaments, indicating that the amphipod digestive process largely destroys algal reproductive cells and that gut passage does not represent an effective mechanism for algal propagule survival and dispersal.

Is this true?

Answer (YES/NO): NO